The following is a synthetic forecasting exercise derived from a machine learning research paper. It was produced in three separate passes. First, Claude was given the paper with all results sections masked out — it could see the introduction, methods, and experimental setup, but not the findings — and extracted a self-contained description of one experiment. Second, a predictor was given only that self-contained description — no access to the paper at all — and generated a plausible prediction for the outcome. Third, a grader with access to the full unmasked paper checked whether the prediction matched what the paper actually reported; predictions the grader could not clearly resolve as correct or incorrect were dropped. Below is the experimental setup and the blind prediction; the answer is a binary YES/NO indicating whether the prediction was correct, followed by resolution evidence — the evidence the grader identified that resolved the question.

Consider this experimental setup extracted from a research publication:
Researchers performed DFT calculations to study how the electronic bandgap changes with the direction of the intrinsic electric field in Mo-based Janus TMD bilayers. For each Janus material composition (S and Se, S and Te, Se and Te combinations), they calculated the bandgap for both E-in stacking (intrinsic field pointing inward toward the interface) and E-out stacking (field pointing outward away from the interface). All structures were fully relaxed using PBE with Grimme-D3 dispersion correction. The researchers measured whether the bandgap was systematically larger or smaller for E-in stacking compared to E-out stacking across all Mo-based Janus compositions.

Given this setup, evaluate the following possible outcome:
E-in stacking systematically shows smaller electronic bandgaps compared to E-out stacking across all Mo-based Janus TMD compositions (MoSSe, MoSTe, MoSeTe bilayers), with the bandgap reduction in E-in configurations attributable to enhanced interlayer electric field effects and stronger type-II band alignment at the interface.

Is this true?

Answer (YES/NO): NO